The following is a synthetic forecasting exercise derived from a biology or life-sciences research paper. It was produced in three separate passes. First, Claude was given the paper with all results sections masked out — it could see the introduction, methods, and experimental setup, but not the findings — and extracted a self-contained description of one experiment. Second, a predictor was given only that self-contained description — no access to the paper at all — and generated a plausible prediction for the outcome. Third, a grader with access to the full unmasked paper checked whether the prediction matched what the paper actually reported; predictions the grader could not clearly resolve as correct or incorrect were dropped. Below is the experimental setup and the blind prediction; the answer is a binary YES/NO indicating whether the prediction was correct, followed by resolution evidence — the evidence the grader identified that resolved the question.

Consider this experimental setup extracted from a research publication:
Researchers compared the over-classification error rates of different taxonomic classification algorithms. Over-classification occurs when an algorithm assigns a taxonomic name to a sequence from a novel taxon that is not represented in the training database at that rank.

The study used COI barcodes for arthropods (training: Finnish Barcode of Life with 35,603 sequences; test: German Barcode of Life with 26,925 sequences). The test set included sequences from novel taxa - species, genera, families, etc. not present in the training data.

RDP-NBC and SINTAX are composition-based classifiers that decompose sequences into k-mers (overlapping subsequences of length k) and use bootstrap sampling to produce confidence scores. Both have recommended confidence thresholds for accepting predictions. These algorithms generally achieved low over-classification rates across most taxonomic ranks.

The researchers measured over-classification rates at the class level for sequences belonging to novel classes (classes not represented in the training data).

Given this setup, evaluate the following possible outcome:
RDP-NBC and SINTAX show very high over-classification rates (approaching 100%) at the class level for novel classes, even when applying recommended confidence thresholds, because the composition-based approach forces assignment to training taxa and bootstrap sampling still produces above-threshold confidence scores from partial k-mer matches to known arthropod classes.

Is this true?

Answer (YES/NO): NO